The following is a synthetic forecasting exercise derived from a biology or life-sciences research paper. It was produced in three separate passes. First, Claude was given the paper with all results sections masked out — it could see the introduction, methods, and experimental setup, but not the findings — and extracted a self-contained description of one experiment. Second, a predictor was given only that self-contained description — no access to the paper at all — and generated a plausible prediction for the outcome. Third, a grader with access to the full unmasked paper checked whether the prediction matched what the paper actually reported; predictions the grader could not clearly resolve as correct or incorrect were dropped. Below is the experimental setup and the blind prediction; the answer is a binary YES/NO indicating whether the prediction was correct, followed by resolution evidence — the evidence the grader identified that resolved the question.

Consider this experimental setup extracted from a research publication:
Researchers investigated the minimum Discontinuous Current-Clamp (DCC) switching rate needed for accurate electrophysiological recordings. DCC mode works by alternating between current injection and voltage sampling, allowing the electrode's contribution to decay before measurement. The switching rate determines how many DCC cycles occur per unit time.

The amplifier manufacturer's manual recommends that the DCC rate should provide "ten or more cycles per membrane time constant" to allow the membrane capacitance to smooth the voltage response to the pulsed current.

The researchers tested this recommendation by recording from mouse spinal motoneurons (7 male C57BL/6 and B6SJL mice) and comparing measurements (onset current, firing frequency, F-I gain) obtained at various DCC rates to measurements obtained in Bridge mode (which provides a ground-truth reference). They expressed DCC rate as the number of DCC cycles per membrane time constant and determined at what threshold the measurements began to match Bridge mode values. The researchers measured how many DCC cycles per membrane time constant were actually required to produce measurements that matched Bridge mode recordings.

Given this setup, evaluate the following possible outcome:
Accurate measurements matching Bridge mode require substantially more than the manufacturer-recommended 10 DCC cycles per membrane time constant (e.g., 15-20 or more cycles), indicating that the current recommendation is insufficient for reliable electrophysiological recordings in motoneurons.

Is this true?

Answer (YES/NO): YES